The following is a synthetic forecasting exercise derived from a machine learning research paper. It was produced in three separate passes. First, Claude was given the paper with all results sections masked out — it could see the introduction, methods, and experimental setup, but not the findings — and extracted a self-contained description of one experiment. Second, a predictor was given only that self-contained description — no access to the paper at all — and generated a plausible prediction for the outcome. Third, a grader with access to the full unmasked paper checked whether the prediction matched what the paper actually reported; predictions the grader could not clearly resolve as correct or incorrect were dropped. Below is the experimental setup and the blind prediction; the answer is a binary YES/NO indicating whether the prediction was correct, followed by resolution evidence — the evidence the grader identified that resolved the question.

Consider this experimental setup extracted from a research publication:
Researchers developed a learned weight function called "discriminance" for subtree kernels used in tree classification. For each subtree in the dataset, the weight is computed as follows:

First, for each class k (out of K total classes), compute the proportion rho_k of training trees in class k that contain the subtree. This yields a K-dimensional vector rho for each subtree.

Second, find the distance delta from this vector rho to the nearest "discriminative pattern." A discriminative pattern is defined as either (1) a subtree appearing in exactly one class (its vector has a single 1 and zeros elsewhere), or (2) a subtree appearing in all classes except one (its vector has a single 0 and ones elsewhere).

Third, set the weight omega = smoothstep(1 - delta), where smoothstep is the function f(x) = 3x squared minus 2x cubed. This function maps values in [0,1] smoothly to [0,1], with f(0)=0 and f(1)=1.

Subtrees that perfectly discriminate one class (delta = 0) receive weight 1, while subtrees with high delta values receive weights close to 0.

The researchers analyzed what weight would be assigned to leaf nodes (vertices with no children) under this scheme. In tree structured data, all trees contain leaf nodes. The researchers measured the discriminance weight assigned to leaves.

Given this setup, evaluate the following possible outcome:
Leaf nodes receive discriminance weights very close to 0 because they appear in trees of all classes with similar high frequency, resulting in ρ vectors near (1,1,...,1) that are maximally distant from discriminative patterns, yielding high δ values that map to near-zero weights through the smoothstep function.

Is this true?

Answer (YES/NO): YES